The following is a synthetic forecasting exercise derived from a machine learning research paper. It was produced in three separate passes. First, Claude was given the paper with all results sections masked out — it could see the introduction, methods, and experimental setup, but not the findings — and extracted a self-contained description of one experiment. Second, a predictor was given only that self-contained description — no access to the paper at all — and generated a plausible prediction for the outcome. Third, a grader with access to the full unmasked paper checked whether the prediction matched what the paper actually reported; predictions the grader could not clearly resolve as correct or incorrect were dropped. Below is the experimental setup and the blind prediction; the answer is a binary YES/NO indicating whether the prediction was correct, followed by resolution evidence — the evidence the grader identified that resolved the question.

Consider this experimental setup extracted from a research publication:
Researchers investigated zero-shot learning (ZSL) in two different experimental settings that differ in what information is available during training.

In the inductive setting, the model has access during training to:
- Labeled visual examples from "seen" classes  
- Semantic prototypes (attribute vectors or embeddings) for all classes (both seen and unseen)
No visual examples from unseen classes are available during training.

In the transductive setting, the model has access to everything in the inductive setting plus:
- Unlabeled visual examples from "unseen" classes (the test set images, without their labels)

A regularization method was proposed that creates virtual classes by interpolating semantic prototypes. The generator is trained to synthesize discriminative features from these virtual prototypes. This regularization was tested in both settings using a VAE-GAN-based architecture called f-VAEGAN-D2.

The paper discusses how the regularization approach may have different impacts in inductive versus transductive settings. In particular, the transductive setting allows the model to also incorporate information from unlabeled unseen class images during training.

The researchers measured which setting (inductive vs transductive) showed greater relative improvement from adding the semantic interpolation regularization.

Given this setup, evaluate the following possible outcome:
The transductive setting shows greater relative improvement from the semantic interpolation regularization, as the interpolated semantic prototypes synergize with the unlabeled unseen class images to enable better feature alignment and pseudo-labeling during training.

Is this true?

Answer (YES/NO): NO